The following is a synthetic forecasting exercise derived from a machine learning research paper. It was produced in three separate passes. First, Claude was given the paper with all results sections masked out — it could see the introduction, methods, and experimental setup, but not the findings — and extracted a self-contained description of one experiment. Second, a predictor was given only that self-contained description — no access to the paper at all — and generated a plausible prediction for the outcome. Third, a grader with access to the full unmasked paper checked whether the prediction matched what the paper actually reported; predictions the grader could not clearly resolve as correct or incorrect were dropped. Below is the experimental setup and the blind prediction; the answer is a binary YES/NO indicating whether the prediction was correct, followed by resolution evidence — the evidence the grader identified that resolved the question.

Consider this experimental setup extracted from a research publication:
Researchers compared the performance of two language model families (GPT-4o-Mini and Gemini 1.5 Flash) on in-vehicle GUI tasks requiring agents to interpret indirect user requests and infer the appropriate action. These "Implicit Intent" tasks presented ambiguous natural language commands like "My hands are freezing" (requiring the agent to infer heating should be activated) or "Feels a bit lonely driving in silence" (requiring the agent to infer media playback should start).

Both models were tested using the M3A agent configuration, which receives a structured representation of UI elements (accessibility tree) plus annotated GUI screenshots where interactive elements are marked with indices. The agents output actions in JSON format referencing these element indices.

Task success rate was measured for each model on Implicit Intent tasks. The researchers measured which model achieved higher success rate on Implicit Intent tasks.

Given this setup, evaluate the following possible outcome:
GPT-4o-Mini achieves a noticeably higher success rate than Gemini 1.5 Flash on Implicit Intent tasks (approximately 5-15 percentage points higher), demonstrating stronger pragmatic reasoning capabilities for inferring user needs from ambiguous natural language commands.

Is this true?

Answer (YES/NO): NO